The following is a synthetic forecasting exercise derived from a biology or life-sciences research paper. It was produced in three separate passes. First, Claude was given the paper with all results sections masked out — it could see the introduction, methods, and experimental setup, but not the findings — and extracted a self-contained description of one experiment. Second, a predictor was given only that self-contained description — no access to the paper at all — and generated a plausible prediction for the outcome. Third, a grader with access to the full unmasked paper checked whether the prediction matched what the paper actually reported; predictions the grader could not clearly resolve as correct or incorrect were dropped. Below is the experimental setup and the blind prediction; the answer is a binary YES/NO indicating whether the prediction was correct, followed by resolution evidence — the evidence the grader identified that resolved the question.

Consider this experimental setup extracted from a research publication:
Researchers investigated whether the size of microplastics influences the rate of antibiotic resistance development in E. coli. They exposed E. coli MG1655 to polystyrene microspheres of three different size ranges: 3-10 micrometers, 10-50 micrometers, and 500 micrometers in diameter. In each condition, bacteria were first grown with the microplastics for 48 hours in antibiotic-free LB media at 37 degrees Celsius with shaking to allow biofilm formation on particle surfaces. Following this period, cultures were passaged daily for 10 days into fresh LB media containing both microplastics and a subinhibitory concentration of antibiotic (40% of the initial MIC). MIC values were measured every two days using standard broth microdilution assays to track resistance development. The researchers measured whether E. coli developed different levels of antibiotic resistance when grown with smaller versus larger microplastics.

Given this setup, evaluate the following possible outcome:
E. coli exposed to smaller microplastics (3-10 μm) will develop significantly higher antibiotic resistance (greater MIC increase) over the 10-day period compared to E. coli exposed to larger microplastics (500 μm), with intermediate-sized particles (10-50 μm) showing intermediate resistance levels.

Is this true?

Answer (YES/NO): NO